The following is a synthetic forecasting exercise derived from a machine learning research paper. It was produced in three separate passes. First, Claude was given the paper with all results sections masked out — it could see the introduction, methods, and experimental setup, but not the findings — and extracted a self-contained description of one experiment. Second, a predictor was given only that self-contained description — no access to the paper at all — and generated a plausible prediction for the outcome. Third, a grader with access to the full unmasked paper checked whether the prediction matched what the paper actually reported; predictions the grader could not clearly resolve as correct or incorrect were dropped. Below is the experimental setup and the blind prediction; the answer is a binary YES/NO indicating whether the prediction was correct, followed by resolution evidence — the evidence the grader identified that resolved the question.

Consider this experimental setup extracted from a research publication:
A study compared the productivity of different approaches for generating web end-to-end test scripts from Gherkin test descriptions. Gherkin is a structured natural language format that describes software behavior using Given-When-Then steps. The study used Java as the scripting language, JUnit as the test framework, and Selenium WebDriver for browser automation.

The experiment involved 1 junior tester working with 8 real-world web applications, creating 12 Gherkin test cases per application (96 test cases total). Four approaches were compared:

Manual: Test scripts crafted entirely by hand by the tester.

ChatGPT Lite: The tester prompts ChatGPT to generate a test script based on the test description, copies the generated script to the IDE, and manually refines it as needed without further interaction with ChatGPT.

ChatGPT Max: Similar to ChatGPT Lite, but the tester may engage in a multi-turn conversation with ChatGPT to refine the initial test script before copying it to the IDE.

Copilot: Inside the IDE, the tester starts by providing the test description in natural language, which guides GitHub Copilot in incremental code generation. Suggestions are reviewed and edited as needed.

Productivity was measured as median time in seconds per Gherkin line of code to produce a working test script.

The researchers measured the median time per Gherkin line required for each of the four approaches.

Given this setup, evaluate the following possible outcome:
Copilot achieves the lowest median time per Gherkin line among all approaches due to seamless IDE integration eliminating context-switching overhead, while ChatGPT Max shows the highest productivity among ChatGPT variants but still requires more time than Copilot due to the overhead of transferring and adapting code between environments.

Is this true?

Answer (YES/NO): NO